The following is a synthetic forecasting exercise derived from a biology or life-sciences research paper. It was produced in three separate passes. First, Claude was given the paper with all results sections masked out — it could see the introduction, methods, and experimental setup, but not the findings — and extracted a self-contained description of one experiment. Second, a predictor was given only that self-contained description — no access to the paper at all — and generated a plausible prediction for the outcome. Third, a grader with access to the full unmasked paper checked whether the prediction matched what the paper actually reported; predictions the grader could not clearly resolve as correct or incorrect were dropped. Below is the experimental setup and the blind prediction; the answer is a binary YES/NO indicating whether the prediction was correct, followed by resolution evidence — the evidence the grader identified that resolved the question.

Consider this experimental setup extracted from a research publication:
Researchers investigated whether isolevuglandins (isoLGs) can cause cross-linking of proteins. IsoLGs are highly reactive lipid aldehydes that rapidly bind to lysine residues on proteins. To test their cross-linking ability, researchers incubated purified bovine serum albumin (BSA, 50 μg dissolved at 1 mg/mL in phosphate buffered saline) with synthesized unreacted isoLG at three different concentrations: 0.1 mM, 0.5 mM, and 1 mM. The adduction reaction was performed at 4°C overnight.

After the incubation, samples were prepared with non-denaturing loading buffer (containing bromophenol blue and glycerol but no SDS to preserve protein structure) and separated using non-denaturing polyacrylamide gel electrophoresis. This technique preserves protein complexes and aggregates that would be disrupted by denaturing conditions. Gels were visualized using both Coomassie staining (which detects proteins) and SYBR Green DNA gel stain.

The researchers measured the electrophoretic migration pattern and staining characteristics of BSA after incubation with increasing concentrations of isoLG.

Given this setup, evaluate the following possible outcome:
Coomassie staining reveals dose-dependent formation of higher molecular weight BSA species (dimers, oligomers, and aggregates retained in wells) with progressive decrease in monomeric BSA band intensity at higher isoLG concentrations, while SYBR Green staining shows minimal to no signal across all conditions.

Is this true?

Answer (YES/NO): NO